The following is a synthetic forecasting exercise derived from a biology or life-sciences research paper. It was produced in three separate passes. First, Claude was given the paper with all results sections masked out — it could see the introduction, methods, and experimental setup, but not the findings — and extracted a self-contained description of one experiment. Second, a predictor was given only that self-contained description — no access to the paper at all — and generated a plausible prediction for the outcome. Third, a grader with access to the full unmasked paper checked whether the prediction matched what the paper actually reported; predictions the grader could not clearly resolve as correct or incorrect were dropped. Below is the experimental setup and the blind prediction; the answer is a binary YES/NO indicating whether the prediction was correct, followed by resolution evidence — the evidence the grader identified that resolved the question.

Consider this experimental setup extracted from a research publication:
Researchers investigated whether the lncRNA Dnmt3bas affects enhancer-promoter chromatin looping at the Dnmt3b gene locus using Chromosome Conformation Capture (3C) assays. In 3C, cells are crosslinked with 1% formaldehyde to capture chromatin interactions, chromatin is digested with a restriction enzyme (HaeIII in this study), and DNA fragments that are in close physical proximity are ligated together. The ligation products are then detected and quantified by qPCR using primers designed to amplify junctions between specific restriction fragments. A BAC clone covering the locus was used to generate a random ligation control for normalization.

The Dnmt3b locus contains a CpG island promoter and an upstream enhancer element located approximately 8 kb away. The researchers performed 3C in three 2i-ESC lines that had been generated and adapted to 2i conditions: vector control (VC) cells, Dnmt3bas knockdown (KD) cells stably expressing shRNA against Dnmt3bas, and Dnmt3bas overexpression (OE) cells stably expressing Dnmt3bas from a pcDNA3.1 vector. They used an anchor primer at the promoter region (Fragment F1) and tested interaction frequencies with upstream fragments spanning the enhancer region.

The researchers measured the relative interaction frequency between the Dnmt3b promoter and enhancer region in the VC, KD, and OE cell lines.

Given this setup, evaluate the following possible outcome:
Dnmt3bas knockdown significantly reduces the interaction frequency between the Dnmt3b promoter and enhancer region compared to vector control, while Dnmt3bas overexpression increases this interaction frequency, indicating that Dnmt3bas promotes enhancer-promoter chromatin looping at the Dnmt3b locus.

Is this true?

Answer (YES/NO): NO